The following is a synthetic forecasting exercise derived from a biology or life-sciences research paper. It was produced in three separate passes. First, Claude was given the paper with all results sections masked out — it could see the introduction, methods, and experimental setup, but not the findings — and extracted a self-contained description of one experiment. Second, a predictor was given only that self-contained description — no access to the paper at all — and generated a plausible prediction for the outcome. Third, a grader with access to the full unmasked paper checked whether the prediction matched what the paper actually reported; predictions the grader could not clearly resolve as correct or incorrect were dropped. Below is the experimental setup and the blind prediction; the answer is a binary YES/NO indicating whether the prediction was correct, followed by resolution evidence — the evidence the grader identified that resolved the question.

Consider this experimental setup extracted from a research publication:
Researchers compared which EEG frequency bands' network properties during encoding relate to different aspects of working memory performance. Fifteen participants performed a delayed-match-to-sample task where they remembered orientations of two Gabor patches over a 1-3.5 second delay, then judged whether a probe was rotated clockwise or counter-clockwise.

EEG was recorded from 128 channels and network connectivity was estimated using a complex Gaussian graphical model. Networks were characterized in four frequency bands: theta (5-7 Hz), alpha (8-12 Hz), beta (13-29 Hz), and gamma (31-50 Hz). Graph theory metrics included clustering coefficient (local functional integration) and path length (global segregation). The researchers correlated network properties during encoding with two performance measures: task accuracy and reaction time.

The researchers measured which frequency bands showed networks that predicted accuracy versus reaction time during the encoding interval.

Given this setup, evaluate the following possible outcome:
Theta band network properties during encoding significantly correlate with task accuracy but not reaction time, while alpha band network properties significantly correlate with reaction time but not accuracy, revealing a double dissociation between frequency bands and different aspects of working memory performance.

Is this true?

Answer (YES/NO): NO